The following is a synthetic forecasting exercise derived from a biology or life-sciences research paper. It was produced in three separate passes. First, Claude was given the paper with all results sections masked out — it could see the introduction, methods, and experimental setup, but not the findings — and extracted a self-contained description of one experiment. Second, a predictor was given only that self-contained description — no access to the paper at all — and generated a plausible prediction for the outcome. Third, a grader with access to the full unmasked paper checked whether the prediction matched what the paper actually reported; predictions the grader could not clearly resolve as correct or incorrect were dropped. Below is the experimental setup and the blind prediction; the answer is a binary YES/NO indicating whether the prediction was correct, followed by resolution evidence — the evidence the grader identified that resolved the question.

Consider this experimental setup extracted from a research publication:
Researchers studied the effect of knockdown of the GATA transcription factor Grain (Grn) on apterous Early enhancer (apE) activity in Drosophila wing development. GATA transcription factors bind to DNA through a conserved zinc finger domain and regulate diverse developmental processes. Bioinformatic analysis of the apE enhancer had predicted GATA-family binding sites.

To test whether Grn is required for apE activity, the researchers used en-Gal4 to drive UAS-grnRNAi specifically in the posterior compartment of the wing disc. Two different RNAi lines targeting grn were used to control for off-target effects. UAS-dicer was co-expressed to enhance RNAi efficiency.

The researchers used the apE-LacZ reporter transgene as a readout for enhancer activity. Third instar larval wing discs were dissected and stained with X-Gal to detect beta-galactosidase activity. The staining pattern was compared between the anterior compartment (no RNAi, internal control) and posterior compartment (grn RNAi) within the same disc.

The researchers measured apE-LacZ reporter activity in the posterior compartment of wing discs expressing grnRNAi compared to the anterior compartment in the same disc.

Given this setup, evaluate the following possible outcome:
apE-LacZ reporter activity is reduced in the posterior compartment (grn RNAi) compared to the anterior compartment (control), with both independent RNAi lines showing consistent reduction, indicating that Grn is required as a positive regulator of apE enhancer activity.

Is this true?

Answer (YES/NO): NO